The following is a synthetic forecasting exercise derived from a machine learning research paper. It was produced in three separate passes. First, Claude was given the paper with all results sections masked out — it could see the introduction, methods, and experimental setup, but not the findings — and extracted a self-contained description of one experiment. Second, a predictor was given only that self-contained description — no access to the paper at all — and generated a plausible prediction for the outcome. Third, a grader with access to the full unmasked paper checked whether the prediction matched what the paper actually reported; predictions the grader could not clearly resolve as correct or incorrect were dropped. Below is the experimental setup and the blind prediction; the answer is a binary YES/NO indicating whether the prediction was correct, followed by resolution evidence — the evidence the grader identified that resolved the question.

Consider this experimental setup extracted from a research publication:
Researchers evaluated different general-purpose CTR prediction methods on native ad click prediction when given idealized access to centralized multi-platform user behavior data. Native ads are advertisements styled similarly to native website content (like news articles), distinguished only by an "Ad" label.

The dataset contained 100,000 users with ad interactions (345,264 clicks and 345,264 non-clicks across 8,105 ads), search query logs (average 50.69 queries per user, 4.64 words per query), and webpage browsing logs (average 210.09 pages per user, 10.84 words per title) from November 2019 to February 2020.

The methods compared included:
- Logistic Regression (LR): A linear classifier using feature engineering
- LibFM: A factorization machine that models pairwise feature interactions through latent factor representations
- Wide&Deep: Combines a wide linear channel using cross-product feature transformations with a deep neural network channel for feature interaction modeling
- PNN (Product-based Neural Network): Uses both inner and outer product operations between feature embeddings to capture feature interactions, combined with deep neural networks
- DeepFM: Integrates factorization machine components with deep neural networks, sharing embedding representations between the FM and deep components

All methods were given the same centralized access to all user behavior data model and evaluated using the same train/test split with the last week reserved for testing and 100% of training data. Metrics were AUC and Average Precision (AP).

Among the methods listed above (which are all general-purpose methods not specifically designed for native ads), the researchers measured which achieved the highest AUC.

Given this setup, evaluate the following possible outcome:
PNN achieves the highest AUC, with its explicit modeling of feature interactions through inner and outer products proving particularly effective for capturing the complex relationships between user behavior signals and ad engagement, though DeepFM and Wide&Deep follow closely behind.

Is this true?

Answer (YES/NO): YES